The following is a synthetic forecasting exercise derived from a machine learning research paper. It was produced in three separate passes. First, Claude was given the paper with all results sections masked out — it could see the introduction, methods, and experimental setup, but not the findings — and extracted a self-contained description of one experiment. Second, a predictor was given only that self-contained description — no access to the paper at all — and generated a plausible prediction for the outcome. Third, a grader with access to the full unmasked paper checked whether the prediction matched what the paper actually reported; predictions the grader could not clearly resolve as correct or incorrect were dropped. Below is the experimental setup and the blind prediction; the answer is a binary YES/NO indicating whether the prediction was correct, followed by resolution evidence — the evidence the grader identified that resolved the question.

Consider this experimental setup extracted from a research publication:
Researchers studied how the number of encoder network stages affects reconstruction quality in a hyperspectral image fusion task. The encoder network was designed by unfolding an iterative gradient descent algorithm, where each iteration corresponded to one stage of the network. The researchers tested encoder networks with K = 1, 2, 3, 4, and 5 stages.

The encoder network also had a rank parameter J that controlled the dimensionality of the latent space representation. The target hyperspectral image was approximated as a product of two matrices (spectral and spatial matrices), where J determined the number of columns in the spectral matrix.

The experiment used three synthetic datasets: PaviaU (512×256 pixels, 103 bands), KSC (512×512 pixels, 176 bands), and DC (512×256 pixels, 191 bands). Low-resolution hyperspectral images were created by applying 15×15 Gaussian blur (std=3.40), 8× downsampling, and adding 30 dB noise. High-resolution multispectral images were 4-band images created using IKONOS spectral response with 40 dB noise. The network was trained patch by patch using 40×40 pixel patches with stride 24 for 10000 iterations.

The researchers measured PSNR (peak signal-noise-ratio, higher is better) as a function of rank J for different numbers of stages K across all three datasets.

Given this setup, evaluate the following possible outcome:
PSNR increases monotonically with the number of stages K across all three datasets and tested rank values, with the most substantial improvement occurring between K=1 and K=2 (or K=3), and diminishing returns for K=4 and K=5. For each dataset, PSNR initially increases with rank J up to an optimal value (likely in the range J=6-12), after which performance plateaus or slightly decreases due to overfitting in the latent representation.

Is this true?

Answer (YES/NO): NO